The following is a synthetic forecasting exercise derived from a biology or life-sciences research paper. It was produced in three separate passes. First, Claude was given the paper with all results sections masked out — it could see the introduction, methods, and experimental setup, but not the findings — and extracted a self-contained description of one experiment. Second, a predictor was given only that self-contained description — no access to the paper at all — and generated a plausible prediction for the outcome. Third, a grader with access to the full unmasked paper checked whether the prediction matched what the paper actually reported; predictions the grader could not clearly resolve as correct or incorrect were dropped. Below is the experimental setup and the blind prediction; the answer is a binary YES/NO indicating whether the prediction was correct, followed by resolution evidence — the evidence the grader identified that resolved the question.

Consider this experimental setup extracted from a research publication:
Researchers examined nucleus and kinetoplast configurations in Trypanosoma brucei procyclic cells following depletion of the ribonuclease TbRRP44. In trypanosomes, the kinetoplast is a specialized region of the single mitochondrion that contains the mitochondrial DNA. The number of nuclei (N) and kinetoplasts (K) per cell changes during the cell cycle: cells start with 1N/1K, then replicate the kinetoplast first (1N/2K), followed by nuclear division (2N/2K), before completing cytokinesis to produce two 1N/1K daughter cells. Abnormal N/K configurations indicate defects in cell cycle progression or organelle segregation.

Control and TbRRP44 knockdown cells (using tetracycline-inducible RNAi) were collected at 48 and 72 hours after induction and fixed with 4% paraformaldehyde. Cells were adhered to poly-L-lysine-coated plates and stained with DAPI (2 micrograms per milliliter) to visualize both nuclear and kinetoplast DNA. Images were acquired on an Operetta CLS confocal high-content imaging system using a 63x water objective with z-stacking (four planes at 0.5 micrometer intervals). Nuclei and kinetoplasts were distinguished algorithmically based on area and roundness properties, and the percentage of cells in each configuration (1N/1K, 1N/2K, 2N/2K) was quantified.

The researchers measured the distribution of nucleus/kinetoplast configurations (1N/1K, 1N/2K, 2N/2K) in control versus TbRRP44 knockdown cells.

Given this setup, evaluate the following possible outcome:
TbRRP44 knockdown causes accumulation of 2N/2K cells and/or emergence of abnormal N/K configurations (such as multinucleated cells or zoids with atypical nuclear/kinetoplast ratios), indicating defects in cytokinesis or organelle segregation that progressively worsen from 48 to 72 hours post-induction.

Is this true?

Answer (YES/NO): NO